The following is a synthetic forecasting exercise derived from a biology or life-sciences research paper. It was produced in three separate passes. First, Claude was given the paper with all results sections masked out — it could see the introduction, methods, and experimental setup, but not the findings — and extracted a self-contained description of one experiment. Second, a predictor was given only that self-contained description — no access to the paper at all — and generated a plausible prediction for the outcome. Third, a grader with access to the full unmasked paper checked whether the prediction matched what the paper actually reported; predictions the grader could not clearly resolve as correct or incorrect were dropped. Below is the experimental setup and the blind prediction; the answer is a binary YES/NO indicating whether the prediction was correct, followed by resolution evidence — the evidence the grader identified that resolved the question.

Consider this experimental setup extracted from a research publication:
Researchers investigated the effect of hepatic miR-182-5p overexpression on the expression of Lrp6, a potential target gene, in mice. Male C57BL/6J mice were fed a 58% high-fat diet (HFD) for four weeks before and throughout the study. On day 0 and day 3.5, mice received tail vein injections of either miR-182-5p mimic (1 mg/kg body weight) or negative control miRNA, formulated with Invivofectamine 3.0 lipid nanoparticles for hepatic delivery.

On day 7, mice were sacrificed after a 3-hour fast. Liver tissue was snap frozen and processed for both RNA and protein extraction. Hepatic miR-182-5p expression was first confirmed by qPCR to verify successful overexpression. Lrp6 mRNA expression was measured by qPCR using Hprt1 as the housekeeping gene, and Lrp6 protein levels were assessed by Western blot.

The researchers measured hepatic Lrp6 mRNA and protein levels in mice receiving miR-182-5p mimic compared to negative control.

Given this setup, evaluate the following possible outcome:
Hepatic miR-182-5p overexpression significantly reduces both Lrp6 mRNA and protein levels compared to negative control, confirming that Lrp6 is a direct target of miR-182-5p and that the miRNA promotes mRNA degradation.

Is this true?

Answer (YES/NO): NO